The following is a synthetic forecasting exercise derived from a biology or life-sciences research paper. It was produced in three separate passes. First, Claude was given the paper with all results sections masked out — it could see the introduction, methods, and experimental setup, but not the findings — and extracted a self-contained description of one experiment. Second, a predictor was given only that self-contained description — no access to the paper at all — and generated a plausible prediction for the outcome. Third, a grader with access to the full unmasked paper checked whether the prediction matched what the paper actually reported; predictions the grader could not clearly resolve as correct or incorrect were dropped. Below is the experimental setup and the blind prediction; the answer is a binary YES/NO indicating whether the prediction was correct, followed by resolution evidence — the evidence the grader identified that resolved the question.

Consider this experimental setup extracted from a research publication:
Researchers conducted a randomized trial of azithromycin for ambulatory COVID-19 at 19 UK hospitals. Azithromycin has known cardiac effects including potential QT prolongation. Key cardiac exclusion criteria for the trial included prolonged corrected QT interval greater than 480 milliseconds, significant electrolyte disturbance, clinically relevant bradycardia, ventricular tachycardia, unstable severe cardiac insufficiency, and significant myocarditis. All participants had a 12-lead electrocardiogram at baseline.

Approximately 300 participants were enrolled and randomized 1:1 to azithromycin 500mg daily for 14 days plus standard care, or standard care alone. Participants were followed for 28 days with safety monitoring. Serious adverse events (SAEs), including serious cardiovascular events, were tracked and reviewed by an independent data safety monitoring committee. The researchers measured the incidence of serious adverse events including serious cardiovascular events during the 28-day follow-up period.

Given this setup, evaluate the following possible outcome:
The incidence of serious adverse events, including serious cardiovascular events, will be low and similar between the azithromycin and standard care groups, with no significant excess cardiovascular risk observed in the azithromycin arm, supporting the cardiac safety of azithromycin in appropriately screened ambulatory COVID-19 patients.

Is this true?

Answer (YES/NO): YES